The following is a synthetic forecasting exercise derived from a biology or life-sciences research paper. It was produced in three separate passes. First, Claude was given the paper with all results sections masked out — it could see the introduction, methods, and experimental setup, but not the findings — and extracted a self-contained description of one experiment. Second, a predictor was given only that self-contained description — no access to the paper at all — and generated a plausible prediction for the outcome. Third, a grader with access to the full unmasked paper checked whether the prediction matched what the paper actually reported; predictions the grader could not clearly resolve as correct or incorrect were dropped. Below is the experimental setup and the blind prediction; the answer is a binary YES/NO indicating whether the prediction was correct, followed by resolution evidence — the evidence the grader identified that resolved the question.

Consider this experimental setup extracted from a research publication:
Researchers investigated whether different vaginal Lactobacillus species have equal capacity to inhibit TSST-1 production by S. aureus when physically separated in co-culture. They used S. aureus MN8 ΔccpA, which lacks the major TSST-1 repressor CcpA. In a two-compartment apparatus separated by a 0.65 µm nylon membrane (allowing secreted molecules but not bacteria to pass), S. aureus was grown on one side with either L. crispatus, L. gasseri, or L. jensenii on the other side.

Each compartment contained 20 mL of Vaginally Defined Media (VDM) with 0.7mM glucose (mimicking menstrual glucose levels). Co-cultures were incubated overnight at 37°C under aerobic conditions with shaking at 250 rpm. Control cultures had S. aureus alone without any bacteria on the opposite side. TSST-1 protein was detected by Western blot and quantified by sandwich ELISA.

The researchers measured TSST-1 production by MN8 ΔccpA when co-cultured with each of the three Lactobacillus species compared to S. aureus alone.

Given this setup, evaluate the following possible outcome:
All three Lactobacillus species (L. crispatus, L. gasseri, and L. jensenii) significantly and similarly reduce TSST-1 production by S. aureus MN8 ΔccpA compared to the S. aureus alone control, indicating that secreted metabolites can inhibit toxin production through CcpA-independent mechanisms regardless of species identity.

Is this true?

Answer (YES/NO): NO